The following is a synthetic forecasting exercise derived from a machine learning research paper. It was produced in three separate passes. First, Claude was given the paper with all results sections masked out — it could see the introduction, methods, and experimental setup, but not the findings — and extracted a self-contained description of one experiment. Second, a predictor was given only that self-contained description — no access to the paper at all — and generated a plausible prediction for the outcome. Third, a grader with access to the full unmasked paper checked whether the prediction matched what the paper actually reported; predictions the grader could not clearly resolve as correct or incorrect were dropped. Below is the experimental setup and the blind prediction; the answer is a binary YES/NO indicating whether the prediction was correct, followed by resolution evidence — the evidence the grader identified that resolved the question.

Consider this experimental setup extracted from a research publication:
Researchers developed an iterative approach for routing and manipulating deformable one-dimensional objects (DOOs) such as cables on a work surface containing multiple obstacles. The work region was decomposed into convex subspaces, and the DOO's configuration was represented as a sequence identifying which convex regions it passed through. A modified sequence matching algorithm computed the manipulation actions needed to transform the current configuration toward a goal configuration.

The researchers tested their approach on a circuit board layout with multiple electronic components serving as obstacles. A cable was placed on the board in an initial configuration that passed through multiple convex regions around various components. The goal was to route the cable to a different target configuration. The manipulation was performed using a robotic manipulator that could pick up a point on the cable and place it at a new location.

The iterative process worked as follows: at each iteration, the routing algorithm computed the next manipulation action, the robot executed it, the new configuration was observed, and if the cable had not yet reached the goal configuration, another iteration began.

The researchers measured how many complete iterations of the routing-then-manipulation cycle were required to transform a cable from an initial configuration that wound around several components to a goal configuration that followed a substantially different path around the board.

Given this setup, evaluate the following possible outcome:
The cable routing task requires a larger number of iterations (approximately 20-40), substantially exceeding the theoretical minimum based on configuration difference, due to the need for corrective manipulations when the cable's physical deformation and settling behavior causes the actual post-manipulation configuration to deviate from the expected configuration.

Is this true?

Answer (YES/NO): NO